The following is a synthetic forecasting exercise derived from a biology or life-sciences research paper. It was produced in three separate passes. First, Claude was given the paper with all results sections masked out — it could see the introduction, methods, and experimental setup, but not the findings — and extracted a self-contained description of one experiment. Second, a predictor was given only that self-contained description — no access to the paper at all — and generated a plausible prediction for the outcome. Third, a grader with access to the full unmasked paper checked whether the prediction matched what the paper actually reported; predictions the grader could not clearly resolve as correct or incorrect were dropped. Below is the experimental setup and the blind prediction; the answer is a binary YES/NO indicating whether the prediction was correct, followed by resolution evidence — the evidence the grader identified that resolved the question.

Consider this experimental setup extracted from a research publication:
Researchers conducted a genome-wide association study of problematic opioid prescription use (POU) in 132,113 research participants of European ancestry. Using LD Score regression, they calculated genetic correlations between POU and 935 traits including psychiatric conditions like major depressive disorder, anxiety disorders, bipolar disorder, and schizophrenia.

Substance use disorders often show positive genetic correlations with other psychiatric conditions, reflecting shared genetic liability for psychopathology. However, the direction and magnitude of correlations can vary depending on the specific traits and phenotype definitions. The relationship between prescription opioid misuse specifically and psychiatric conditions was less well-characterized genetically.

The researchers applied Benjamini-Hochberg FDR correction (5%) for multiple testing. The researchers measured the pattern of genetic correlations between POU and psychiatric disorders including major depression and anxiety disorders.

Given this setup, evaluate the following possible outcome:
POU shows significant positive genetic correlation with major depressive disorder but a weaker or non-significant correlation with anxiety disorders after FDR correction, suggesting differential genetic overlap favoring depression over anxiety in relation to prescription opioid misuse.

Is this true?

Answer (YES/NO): NO